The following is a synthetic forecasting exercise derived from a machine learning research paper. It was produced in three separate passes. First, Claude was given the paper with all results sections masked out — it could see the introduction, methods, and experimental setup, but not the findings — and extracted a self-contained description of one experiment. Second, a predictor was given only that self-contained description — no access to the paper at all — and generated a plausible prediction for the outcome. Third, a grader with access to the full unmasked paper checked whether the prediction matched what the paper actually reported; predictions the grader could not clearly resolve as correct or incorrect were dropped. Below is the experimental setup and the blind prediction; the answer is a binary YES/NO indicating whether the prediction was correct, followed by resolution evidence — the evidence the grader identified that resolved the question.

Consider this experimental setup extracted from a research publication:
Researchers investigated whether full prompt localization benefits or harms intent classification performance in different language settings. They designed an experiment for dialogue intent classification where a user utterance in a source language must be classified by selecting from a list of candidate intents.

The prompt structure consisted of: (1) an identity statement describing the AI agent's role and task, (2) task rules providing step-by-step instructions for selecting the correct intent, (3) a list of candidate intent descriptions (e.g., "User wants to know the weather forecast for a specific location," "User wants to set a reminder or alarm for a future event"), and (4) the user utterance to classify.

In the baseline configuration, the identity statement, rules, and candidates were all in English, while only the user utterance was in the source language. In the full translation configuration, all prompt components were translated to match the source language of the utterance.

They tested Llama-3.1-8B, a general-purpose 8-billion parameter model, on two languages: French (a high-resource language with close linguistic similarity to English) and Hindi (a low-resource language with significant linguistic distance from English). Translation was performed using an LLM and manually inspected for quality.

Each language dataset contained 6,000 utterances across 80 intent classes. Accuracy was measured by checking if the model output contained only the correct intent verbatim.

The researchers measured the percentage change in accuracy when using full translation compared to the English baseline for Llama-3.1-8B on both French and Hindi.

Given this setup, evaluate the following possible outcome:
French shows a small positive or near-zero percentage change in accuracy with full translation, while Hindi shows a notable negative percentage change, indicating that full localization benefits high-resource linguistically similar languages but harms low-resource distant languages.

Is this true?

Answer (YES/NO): NO